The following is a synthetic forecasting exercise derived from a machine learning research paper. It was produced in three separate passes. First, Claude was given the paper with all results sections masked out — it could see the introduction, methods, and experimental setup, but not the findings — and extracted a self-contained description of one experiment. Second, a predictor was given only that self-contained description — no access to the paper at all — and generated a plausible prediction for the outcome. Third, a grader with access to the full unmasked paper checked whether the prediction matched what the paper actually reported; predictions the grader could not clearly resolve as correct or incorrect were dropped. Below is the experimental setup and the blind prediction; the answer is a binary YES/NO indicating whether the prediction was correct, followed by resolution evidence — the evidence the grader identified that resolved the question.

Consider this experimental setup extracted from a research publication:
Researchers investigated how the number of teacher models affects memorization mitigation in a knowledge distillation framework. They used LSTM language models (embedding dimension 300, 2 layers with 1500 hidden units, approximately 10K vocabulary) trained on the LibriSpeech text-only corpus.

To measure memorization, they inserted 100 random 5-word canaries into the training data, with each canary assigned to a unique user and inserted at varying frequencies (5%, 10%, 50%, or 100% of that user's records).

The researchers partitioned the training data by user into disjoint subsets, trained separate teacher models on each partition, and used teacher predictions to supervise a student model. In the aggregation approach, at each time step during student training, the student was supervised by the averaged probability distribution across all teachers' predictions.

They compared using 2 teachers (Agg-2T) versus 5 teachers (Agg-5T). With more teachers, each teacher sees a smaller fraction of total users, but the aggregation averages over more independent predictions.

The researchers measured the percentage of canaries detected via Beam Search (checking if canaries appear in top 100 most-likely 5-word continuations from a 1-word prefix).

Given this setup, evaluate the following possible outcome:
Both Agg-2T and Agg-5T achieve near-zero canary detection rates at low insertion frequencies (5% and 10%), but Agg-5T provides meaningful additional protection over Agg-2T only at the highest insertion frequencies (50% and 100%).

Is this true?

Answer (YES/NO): NO